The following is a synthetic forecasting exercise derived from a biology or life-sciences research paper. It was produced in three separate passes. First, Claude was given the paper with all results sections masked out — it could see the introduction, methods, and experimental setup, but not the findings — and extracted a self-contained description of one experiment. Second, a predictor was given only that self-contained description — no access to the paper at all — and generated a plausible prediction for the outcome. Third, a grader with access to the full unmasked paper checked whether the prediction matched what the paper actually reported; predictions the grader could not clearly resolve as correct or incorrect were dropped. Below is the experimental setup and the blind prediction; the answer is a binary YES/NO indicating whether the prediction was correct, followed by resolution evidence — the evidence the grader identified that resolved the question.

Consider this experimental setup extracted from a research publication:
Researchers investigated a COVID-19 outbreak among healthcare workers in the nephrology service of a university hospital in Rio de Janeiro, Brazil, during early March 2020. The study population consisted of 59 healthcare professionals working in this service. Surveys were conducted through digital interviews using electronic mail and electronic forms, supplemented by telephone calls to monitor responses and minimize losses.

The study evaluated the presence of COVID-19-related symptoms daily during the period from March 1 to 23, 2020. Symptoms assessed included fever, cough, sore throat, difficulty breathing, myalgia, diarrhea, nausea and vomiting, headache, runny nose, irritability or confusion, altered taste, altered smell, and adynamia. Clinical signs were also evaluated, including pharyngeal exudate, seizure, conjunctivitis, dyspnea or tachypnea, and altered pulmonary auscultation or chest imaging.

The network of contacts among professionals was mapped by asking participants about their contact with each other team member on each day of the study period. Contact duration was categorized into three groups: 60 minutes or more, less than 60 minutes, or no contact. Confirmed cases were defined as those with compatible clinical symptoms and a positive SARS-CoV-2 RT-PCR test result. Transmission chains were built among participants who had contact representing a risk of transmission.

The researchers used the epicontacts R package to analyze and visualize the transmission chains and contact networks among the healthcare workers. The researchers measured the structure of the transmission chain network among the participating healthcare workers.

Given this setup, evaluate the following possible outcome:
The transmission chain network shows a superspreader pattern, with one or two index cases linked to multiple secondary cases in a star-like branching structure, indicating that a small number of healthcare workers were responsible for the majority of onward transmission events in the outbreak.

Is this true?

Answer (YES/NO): NO